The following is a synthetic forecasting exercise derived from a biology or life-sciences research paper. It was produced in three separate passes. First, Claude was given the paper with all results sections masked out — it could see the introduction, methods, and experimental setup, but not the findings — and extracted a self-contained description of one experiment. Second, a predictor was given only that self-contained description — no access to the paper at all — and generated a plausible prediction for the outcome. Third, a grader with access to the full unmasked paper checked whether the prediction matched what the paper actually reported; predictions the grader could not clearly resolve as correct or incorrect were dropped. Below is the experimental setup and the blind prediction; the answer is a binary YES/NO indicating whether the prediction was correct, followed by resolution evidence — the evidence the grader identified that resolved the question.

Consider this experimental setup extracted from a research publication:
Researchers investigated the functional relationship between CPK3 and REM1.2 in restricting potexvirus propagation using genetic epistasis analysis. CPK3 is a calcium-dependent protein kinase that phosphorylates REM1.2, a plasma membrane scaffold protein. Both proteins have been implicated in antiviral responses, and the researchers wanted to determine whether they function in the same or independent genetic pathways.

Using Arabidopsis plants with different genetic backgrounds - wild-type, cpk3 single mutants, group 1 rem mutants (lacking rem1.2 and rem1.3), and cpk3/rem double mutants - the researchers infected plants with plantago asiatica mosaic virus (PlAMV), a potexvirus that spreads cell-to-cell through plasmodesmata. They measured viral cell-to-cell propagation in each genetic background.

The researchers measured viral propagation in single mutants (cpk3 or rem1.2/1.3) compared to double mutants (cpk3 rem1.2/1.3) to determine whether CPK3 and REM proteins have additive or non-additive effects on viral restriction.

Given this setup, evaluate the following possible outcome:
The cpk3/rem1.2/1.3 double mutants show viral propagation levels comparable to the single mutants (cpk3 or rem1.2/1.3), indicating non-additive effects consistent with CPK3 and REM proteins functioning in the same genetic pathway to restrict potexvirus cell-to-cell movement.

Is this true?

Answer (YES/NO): YES